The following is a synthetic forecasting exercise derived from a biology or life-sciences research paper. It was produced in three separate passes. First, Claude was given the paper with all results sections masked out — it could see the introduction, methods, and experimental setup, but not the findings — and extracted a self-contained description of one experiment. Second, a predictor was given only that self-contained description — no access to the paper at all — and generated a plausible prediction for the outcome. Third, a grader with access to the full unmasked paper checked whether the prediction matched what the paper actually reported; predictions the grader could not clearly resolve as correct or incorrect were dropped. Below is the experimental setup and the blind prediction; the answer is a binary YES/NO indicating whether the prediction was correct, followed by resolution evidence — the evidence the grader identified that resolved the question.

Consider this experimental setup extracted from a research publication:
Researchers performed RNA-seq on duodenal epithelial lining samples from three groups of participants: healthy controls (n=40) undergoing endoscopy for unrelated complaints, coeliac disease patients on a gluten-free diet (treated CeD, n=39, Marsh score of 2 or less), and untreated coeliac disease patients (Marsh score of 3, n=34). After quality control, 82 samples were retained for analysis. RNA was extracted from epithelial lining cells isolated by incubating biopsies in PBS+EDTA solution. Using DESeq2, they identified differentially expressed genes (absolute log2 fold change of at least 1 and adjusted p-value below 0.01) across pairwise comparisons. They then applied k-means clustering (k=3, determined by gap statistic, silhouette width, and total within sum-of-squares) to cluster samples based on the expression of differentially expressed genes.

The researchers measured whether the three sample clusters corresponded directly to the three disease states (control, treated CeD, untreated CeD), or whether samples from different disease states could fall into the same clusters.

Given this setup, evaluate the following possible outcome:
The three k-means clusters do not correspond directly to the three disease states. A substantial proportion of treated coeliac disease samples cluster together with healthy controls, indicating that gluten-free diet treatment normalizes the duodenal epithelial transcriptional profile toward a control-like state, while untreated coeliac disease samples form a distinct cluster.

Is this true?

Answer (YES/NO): NO